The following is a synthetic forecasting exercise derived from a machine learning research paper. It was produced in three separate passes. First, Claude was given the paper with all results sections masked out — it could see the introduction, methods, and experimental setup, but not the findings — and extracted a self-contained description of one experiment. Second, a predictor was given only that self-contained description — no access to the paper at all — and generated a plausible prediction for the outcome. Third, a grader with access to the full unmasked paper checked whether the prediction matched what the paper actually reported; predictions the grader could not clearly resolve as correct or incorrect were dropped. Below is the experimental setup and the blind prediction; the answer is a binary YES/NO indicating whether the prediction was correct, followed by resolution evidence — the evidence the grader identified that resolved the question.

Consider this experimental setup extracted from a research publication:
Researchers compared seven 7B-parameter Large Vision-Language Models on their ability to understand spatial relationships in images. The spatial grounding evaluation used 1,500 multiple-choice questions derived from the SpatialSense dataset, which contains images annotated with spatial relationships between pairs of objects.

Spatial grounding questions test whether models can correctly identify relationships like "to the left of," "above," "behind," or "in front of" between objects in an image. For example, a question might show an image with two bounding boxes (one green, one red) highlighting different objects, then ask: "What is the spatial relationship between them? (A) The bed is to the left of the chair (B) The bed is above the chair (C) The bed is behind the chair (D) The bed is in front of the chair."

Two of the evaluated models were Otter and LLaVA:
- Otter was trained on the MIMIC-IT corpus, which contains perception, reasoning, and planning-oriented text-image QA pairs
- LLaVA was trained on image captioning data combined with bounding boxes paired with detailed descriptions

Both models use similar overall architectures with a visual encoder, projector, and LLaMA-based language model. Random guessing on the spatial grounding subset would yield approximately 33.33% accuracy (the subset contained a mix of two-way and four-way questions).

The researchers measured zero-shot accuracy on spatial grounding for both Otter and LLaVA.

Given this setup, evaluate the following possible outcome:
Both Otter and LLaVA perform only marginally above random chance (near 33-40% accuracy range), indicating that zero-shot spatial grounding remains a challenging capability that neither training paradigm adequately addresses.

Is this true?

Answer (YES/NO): YES